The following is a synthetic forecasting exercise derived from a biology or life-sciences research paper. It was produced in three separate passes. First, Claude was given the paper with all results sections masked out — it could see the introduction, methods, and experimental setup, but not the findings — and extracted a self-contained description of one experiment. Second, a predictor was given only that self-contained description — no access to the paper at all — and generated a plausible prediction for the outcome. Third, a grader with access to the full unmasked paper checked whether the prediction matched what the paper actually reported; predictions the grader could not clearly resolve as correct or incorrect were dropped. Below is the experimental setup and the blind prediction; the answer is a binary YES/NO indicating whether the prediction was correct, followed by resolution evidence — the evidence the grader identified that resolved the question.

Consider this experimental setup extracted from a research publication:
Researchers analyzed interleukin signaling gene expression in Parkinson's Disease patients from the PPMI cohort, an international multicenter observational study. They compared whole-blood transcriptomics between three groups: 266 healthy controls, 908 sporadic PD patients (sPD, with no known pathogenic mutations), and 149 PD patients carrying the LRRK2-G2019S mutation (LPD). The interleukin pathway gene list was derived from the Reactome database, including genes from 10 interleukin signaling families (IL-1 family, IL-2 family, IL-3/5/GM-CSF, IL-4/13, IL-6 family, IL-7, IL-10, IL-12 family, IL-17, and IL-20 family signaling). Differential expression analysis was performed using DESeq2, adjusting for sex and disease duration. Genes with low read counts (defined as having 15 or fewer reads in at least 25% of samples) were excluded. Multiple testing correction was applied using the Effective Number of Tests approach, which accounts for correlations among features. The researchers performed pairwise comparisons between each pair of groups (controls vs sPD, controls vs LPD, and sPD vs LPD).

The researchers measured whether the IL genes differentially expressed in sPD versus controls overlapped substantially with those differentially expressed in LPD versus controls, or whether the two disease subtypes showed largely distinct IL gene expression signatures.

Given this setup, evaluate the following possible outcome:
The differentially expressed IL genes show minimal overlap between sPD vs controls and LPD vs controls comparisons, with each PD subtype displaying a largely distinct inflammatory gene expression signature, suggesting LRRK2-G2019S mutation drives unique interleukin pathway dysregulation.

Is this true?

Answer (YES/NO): YES